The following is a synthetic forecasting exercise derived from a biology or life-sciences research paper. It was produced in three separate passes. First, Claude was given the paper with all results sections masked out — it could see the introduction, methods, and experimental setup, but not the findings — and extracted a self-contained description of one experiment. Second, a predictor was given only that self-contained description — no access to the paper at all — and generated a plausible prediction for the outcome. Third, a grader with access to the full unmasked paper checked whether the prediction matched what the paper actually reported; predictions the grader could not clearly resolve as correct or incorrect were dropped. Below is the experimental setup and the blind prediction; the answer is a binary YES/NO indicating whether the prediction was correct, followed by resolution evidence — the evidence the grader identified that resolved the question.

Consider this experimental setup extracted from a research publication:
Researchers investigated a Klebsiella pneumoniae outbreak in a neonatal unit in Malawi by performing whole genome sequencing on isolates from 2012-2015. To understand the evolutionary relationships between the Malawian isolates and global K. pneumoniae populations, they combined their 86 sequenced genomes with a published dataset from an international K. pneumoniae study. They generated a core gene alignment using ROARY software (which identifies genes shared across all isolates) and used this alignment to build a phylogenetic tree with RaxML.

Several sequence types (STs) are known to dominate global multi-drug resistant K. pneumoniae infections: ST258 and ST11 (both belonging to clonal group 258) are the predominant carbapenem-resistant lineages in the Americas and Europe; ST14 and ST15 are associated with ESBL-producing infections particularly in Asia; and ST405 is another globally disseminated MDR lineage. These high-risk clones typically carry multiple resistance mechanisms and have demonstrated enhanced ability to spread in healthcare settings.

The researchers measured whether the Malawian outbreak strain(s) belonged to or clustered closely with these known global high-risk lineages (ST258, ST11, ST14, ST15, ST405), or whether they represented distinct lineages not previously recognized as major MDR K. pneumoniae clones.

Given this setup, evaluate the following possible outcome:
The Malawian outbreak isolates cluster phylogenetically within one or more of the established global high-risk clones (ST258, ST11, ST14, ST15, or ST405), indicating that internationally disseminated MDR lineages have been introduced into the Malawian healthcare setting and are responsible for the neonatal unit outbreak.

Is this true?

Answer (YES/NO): NO